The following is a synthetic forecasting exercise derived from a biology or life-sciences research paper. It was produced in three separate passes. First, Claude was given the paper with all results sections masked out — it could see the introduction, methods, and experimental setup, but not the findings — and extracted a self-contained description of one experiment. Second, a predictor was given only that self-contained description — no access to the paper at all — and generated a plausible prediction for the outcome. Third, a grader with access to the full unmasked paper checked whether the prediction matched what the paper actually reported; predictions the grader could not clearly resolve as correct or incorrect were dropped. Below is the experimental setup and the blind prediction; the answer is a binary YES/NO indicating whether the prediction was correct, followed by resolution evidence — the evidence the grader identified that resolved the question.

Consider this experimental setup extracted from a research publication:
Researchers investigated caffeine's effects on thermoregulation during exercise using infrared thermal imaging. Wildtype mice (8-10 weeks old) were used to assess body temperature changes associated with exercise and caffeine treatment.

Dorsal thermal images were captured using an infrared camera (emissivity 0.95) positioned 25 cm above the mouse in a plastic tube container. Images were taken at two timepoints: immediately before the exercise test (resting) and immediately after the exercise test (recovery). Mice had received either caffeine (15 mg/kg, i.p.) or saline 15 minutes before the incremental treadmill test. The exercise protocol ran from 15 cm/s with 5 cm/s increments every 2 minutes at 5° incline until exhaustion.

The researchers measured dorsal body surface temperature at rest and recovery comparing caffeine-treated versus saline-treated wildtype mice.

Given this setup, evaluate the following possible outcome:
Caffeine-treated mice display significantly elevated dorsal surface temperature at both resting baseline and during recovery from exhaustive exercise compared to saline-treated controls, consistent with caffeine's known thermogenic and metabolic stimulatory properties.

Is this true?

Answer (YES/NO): NO